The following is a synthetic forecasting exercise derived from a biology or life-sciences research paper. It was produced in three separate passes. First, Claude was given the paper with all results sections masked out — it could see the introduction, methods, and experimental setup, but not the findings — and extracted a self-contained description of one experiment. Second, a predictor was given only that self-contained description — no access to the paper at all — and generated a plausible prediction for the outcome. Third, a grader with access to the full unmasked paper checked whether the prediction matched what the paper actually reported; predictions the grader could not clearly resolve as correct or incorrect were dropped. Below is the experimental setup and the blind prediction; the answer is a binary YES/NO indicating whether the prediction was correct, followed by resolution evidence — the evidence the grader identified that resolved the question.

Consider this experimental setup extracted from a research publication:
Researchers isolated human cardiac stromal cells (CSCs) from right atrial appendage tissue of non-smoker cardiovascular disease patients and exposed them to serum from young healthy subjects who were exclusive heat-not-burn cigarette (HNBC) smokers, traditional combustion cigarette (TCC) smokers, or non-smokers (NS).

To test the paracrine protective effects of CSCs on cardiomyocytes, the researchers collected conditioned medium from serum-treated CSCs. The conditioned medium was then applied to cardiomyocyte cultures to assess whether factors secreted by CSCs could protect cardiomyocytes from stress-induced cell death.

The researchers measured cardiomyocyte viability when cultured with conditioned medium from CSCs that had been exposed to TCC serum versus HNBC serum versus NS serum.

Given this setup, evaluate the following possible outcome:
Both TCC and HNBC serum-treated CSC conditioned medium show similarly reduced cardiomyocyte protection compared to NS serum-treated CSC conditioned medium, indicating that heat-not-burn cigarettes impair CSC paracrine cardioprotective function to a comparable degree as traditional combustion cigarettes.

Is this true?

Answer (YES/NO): NO